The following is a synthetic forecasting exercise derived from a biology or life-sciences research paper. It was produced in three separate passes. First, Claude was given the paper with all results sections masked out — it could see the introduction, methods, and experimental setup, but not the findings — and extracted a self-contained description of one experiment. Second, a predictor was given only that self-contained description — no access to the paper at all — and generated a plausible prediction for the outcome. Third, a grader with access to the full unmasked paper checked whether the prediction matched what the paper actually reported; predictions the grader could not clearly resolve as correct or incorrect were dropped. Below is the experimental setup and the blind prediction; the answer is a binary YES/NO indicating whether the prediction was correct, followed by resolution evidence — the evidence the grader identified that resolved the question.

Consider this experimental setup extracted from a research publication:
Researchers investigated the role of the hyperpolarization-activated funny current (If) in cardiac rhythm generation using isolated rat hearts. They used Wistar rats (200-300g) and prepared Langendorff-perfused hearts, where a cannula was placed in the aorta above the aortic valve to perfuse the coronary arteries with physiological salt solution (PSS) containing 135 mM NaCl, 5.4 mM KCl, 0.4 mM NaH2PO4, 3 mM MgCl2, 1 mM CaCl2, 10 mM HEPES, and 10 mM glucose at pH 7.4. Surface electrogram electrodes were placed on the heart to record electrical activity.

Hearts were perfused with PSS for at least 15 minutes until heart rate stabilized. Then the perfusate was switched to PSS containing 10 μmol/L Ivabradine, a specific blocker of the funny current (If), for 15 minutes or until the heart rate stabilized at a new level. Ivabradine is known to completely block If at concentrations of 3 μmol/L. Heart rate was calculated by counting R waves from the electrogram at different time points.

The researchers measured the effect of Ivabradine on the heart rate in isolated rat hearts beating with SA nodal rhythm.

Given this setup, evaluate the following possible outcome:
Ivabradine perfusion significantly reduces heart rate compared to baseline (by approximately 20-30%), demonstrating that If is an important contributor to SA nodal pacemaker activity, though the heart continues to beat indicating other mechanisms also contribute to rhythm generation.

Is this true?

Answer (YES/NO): NO